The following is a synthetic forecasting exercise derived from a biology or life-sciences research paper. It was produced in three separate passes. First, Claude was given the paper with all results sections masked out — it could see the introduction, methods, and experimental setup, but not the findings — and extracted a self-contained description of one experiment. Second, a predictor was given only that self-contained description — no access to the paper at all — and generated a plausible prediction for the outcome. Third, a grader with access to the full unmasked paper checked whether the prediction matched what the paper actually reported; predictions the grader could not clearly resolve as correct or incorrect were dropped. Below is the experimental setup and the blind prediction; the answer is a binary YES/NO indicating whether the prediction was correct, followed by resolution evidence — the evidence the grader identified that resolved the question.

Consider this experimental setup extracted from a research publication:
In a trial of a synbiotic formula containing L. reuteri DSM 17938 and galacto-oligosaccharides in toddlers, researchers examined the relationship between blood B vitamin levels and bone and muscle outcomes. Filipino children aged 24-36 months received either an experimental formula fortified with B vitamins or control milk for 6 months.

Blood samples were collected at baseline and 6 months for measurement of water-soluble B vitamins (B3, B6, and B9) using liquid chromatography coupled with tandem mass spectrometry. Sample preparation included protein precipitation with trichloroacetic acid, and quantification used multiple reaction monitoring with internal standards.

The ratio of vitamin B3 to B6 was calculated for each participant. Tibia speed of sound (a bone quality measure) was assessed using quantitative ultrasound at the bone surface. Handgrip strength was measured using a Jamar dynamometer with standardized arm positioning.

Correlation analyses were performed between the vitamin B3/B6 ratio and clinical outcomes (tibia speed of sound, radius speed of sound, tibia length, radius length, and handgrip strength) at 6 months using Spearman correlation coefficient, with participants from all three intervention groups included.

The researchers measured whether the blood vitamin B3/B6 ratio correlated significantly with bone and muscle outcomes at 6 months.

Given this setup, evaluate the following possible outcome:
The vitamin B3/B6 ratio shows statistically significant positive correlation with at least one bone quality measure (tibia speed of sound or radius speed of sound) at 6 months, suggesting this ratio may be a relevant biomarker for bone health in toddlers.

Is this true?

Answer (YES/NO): NO